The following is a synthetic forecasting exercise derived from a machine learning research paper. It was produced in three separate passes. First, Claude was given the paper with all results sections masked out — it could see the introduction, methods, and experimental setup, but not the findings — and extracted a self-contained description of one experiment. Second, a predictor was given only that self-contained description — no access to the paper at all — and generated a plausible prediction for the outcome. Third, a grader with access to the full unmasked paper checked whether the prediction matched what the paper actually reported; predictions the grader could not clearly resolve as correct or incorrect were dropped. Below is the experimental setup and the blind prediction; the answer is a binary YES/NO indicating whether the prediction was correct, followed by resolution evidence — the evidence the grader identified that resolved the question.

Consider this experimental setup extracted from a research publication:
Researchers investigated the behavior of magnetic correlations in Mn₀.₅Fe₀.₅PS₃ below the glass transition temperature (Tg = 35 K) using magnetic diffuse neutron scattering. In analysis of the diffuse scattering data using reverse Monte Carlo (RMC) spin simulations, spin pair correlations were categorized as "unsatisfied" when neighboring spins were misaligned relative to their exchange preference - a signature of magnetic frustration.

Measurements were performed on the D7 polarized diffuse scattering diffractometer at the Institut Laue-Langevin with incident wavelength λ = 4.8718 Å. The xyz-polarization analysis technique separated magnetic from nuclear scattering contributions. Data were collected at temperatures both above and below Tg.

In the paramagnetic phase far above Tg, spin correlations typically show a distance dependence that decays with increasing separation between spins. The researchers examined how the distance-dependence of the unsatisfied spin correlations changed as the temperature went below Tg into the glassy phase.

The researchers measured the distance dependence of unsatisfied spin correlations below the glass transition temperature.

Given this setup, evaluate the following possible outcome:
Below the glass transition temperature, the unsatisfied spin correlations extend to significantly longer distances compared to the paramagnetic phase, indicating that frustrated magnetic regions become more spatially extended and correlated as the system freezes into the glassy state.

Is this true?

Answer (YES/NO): NO